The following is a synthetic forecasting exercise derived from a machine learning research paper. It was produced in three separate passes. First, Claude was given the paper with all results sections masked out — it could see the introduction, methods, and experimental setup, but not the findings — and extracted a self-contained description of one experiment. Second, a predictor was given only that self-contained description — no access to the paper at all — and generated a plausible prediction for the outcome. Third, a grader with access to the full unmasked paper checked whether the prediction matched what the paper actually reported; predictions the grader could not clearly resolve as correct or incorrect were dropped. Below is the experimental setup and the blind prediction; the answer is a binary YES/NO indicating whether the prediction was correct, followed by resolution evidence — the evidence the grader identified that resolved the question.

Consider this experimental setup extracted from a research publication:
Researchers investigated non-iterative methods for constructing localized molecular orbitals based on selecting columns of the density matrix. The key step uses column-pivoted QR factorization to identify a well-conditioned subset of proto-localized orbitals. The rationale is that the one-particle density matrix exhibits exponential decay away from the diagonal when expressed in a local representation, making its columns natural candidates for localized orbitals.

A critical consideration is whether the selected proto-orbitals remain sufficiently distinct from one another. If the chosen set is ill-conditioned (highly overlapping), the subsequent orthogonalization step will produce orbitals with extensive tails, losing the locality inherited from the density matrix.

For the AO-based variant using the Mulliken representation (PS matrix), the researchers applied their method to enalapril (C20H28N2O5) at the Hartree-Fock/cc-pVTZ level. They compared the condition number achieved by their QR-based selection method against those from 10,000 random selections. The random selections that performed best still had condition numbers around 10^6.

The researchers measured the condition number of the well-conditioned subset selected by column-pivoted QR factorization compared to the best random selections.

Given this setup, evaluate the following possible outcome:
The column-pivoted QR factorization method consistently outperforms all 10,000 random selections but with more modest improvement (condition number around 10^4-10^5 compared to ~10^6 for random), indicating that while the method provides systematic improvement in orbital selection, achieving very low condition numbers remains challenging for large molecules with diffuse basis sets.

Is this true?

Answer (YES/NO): NO